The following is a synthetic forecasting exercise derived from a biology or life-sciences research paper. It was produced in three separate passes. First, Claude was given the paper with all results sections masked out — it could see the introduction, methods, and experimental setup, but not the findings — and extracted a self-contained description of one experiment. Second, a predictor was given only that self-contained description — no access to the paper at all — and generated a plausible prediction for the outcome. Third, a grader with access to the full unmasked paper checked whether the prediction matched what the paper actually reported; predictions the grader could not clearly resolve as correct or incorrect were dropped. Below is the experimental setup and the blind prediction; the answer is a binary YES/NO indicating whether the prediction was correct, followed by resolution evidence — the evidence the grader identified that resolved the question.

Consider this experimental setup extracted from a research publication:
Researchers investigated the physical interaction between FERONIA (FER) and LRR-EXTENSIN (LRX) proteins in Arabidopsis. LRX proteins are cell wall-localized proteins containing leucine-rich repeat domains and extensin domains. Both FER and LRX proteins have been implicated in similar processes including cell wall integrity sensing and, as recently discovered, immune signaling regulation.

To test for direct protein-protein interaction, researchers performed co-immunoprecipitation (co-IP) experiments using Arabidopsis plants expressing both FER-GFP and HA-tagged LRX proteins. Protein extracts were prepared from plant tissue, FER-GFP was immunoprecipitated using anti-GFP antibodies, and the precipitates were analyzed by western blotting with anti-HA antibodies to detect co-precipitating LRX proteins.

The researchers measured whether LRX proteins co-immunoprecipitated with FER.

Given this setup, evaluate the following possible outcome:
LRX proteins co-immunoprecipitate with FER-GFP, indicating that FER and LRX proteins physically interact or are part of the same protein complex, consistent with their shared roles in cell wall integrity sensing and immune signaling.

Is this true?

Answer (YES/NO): YES